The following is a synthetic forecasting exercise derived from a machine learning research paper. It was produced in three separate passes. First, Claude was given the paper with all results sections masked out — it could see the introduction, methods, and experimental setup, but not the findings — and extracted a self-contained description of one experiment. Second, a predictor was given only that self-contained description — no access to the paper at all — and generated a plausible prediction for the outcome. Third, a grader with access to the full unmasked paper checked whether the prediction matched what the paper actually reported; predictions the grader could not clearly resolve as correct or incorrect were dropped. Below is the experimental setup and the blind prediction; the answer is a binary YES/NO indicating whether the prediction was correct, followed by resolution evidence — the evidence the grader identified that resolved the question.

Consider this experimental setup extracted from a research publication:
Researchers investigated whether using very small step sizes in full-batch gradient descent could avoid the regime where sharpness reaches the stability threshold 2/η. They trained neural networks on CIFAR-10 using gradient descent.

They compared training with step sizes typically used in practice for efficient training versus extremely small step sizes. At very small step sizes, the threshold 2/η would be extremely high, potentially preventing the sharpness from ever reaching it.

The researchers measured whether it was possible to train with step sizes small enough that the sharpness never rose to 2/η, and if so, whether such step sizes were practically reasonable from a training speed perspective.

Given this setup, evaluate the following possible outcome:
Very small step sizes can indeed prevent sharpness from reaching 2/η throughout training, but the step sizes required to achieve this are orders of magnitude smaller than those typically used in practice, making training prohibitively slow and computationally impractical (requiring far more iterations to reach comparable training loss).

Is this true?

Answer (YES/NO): YES